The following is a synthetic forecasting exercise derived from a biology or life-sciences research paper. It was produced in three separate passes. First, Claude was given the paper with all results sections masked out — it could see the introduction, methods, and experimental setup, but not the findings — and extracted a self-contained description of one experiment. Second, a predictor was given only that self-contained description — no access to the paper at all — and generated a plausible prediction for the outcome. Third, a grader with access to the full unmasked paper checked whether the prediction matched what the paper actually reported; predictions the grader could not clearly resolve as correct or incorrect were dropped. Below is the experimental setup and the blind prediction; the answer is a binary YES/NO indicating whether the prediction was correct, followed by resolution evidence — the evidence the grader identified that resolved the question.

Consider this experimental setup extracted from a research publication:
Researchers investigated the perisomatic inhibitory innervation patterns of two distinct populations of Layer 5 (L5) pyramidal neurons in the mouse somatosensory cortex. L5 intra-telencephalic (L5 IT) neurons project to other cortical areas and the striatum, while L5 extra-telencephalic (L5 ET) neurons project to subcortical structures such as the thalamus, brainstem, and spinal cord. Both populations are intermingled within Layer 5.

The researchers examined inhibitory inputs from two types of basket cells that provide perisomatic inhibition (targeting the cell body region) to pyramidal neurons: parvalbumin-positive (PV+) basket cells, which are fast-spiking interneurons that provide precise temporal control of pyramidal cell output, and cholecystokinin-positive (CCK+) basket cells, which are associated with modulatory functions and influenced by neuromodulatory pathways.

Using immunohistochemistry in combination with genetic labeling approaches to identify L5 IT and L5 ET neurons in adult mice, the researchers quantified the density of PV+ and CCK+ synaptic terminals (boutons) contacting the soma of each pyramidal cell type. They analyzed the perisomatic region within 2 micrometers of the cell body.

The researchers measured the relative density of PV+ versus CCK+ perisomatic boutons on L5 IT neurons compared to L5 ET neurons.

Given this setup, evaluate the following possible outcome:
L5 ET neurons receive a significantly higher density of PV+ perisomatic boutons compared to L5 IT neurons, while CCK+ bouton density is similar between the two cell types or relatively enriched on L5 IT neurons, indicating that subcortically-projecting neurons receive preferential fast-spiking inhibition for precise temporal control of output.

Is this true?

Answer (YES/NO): YES